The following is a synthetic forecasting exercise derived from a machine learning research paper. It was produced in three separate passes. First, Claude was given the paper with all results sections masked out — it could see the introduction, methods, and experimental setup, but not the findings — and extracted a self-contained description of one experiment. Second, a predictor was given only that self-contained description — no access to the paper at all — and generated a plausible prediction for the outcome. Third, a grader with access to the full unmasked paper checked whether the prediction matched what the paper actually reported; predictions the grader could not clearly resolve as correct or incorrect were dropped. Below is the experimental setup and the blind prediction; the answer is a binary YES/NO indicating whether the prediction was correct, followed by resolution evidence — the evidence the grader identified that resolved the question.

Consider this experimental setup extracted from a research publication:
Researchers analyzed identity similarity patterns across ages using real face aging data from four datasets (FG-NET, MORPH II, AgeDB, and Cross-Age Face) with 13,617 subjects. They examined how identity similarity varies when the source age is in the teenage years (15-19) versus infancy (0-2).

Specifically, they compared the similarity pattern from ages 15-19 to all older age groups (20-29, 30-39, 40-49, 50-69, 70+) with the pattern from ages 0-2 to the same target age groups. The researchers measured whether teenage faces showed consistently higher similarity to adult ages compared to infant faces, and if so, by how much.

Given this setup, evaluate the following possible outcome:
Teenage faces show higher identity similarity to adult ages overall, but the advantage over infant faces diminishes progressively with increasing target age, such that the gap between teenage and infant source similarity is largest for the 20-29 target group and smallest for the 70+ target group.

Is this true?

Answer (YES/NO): YES